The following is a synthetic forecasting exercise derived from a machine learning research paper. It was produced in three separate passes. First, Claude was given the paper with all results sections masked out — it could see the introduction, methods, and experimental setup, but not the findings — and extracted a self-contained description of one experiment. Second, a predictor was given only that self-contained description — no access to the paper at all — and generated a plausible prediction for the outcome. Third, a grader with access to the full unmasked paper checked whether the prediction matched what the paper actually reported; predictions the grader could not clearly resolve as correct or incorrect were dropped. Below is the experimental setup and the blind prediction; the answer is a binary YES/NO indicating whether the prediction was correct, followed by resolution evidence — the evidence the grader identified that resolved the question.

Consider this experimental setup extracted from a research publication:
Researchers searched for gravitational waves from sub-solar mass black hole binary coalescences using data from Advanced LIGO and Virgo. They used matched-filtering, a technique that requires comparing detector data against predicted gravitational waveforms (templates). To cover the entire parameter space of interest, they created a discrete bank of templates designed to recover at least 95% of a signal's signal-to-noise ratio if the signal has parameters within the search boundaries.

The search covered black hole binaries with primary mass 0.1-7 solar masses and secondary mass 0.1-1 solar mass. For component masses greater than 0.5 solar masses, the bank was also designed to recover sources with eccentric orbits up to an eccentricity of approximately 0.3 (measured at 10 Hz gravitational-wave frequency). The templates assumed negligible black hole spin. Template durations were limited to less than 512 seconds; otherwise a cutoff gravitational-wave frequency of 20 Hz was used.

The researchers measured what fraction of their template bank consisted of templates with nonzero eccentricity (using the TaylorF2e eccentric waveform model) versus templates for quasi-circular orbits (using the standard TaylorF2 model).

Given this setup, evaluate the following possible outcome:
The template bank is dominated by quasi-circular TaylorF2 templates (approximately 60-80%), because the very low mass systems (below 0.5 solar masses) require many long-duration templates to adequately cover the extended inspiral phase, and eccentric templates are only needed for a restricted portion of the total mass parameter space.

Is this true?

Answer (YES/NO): NO